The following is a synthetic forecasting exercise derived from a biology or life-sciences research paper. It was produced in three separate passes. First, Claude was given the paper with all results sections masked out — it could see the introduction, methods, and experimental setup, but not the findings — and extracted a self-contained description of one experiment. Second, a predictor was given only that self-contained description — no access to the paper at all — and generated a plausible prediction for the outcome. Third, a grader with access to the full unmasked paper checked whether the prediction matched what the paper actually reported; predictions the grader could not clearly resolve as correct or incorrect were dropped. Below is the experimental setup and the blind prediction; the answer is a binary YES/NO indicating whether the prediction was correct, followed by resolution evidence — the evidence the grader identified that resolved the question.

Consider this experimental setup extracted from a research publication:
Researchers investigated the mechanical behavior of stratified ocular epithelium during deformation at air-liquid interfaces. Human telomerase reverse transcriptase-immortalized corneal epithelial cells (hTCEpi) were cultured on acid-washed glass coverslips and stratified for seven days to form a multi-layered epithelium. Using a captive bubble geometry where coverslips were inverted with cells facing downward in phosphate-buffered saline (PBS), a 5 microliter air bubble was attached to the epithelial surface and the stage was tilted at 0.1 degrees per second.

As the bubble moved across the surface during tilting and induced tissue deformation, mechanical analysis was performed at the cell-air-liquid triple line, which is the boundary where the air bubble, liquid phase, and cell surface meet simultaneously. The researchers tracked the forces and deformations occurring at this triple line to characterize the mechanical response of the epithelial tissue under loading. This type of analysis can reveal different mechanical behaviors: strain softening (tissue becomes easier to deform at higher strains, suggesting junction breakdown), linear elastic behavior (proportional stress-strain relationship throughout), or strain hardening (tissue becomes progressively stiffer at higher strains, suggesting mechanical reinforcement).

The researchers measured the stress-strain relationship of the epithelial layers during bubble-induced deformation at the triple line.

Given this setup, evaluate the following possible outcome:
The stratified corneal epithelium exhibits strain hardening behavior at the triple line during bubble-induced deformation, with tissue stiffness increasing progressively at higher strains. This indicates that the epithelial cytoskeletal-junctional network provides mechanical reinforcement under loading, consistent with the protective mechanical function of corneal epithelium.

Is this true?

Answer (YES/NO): NO